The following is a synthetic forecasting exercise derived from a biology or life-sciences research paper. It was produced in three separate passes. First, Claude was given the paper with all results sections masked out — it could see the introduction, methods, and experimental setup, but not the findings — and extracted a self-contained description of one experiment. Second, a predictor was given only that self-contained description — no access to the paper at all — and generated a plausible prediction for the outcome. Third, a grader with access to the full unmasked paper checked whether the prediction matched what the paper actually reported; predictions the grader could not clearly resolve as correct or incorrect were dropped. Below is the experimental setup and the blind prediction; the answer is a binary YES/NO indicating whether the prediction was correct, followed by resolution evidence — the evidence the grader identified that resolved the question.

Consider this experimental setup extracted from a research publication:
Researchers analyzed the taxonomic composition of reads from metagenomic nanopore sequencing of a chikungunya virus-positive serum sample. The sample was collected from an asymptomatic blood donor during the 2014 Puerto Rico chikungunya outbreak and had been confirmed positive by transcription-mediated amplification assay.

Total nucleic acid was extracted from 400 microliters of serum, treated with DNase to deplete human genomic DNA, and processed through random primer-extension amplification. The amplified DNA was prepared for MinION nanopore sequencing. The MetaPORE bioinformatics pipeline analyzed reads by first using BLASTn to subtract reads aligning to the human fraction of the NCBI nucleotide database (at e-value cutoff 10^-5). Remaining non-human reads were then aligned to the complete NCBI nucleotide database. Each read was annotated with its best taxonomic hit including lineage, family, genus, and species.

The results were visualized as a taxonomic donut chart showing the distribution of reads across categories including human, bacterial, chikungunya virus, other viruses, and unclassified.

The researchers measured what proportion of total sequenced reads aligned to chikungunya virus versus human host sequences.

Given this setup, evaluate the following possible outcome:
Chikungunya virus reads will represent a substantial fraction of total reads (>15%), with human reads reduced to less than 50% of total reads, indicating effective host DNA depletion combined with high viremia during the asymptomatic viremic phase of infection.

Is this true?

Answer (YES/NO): NO